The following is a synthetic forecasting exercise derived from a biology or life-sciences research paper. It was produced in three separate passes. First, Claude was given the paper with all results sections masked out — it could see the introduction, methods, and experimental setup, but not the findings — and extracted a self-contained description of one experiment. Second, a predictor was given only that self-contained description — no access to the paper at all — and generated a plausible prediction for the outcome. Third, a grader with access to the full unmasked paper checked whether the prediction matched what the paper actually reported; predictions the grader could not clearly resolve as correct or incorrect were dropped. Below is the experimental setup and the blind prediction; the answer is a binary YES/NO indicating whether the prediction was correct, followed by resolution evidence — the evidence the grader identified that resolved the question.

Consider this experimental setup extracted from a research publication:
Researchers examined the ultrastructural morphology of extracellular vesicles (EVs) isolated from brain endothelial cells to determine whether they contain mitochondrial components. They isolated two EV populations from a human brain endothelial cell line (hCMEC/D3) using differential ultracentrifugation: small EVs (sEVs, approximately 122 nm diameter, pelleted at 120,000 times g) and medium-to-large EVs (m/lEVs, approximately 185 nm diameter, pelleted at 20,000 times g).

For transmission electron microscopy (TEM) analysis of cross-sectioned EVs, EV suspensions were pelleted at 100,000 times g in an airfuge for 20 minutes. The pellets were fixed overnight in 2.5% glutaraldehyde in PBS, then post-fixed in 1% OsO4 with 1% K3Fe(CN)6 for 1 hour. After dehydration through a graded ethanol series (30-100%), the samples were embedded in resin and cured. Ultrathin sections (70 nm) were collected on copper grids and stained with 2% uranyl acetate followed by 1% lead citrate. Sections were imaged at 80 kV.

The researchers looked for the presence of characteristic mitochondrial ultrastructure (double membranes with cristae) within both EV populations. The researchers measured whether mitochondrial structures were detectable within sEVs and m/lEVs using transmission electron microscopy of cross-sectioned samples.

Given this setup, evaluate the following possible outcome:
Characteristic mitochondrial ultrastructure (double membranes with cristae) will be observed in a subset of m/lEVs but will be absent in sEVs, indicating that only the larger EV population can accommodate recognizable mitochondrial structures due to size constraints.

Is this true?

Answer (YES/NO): YES